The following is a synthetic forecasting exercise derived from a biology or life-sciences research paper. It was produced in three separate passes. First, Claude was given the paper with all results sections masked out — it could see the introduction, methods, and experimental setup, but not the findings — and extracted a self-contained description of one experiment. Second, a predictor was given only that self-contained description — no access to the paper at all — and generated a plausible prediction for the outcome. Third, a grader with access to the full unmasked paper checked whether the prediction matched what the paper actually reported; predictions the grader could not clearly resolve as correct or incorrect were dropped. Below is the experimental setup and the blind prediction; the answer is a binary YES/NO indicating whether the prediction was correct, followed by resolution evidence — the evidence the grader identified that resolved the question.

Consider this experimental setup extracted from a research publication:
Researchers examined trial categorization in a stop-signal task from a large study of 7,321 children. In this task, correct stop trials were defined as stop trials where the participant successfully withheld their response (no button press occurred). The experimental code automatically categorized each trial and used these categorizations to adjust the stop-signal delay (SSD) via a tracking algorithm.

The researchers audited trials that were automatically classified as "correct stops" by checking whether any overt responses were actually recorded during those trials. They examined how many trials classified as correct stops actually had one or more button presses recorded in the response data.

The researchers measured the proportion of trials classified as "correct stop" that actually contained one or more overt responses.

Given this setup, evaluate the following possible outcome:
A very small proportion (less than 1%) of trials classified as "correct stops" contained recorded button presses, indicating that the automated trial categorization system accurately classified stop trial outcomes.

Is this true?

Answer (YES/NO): NO